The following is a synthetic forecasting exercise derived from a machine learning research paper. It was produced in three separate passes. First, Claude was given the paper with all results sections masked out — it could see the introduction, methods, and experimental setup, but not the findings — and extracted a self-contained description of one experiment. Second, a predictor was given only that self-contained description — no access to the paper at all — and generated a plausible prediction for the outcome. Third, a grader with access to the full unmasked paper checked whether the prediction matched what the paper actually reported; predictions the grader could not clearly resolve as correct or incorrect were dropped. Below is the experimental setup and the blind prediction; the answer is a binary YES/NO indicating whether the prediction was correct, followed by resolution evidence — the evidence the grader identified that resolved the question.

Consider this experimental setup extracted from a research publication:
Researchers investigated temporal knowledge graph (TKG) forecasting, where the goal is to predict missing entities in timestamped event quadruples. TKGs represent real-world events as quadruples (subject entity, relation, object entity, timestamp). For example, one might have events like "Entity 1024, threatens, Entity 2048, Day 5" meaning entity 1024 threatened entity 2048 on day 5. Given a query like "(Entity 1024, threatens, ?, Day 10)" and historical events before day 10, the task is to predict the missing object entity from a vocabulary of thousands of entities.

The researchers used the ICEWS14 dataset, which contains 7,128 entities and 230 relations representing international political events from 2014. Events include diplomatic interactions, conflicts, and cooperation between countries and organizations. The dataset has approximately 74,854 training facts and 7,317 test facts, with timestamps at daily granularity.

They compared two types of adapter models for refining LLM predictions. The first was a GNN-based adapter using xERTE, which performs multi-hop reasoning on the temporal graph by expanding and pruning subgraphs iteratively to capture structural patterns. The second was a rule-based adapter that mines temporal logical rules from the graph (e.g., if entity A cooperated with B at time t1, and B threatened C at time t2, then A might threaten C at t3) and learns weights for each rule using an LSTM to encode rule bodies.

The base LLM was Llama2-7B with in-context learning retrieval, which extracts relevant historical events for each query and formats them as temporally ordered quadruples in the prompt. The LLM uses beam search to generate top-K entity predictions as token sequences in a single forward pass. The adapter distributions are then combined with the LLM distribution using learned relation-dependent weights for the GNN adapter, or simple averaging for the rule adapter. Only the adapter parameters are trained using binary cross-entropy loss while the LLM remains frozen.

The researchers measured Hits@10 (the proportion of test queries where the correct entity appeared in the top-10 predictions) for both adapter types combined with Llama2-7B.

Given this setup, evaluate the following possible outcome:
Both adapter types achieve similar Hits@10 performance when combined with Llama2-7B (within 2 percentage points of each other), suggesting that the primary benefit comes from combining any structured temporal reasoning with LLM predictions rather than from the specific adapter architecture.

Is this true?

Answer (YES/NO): YES